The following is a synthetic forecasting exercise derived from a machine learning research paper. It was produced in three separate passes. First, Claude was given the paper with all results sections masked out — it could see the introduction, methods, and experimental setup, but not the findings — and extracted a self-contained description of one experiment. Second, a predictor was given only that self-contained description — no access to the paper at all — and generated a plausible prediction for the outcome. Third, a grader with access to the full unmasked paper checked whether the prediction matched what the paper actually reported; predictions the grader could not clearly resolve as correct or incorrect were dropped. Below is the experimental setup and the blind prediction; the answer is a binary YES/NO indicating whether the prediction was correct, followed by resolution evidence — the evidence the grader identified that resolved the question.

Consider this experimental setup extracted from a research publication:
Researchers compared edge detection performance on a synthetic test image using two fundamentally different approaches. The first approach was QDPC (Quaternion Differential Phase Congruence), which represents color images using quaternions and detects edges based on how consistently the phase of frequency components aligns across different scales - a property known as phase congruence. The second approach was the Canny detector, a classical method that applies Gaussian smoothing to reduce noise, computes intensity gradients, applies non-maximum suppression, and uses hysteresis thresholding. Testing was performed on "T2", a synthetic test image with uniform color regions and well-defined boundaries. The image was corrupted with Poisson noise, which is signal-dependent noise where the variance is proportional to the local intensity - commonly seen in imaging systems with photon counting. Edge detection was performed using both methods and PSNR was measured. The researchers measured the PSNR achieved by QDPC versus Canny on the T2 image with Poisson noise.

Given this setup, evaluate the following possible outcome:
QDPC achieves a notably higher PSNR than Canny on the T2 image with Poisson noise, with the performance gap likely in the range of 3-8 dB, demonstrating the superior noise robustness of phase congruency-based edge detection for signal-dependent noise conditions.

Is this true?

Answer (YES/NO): NO